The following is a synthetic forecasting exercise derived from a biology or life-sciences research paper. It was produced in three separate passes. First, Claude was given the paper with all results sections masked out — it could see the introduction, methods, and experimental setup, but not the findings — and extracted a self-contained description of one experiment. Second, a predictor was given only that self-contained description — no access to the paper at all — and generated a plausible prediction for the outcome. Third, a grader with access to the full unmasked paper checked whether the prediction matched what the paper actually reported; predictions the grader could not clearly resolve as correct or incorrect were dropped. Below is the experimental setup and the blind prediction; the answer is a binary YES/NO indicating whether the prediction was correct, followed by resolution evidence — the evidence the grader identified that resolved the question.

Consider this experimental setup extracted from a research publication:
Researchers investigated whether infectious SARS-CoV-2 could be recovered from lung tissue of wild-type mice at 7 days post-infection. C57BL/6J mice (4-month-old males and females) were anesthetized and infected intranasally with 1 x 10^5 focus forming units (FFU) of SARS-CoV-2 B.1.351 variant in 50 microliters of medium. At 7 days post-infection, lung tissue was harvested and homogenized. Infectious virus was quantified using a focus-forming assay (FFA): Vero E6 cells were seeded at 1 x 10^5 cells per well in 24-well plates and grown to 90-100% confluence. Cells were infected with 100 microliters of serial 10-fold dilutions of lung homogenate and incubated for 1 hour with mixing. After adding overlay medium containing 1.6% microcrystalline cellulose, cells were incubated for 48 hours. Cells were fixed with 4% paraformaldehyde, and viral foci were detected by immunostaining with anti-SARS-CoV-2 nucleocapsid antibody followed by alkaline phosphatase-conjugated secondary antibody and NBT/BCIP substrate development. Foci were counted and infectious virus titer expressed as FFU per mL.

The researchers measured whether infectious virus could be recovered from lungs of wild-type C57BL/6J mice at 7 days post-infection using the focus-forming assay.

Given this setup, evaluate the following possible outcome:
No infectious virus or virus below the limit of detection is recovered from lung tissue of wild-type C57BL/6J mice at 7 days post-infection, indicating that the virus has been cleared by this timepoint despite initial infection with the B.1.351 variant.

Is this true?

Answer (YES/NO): NO